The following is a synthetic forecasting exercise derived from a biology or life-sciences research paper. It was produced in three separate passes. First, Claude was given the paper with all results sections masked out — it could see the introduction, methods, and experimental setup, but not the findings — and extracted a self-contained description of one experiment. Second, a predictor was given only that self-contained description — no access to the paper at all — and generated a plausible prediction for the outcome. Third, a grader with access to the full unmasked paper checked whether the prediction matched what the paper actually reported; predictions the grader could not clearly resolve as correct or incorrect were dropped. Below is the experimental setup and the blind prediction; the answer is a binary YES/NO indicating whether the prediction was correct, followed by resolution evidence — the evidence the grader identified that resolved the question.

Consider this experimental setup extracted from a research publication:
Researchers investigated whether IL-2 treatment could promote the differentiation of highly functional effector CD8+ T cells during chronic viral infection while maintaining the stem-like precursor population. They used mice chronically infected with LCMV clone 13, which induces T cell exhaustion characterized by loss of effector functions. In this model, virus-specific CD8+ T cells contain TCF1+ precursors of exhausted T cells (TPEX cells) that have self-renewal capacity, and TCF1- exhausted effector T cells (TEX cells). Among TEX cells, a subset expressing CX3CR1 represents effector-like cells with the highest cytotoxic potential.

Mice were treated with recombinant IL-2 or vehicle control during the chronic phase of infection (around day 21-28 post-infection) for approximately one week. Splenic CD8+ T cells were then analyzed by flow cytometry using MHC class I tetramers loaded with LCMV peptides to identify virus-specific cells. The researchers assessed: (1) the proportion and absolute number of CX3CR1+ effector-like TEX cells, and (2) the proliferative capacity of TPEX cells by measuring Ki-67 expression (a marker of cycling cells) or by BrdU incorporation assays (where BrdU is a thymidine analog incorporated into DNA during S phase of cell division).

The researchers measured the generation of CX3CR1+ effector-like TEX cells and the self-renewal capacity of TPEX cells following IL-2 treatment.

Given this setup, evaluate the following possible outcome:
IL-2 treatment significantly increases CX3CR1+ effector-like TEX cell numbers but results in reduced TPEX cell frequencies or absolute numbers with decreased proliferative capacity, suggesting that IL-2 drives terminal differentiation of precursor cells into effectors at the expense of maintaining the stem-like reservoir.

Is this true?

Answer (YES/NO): NO